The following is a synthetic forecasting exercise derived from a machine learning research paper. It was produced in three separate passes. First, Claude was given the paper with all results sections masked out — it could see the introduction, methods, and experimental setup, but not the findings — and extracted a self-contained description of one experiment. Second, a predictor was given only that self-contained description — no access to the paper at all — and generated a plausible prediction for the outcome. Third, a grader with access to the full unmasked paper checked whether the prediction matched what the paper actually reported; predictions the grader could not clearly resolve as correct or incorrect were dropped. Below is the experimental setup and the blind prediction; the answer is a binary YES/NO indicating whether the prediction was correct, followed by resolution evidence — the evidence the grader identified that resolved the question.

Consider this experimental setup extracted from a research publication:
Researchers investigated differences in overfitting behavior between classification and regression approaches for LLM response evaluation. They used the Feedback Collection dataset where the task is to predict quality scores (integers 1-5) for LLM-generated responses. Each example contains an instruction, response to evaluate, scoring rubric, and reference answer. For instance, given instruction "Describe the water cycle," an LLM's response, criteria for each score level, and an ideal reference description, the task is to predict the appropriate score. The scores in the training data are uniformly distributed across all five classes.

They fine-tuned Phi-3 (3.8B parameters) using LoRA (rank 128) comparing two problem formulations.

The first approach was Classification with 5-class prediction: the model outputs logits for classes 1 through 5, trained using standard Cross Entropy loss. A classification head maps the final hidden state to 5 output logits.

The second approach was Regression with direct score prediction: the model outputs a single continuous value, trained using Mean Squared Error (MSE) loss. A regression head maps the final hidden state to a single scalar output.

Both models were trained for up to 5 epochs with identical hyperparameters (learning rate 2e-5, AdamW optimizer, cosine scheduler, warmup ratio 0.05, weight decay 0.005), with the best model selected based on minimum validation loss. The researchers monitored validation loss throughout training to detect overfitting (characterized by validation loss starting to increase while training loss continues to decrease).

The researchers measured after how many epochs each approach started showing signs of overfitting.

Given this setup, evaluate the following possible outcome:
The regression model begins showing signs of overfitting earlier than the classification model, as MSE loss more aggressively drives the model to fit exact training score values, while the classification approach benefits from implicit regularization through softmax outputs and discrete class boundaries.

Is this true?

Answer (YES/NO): NO